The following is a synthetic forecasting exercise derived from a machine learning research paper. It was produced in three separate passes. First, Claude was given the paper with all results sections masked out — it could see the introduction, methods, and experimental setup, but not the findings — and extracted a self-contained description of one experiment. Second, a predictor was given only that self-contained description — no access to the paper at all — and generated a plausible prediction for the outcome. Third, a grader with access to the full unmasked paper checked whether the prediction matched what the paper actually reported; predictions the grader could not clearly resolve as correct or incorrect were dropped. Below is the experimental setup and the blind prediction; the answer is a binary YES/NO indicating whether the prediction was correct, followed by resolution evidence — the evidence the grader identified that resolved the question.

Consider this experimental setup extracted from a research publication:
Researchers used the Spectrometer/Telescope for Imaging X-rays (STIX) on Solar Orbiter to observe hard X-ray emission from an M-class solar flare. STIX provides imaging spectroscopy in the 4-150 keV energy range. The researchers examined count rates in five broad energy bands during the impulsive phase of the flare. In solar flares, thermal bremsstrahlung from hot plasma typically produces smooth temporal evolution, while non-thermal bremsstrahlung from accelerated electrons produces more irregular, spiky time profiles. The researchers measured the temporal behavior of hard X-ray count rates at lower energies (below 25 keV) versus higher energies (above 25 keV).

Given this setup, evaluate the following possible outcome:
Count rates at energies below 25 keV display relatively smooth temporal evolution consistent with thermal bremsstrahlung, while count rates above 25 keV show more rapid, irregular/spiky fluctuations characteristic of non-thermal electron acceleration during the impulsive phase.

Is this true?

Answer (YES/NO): YES